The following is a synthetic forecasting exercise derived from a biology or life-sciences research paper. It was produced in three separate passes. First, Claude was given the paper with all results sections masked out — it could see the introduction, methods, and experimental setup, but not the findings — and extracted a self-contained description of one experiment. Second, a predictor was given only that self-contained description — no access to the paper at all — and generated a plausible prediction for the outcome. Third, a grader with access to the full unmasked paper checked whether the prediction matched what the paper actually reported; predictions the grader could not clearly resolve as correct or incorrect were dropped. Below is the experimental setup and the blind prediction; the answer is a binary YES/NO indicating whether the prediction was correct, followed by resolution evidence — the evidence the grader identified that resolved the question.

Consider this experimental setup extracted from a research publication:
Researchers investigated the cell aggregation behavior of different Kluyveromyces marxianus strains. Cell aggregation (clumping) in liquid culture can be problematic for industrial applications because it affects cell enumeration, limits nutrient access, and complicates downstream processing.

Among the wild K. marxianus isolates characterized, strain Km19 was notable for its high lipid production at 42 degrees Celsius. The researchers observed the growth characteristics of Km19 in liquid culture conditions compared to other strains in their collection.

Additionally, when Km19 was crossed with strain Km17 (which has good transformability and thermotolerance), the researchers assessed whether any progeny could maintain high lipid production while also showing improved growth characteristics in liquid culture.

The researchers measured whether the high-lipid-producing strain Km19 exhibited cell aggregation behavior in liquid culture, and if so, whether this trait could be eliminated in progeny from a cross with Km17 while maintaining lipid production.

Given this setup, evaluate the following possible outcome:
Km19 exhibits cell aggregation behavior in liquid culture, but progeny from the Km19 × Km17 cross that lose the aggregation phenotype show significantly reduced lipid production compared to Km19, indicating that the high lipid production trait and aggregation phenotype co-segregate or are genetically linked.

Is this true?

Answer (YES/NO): NO